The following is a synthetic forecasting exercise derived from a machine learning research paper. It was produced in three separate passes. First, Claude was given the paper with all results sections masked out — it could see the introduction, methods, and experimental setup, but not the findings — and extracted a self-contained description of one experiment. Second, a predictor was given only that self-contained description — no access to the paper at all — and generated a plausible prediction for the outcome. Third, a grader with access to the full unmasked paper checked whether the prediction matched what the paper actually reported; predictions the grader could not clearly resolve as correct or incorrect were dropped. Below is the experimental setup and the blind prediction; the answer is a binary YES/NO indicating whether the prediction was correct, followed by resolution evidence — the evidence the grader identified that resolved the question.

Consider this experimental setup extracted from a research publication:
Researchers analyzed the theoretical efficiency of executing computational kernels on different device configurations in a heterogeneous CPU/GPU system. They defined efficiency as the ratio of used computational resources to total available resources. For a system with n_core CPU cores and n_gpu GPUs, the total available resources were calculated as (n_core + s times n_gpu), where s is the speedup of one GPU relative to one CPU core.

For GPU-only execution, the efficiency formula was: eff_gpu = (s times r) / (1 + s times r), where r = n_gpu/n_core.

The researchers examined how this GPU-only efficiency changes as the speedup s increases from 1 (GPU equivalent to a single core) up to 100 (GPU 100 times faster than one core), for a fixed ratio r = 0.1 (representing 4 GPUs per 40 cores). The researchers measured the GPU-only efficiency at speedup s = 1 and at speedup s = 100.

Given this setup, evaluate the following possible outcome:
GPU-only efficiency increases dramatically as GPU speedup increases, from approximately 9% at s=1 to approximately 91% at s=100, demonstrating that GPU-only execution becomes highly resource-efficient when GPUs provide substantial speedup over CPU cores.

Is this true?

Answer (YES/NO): NO